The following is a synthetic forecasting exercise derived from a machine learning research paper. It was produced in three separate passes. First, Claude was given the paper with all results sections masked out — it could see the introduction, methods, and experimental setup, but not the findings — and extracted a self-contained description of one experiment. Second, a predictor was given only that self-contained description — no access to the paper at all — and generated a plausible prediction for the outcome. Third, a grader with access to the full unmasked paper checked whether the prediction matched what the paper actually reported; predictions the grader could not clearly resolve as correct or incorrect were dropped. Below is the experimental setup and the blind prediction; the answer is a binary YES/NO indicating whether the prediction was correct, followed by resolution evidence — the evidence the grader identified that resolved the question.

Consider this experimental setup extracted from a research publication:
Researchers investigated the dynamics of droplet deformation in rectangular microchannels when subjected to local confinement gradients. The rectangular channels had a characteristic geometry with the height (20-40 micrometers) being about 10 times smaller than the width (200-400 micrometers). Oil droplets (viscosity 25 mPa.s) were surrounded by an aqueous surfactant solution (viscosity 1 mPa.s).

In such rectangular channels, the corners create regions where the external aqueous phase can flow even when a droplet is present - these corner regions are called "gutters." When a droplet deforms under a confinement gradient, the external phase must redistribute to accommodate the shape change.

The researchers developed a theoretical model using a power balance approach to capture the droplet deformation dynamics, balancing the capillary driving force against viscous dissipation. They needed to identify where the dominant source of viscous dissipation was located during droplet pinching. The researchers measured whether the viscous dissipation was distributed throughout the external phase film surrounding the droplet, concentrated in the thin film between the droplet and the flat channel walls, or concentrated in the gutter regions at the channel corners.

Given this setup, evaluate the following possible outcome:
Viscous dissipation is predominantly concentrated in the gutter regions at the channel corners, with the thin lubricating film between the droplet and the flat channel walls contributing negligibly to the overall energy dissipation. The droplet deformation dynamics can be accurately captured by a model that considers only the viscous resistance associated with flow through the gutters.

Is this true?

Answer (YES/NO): YES